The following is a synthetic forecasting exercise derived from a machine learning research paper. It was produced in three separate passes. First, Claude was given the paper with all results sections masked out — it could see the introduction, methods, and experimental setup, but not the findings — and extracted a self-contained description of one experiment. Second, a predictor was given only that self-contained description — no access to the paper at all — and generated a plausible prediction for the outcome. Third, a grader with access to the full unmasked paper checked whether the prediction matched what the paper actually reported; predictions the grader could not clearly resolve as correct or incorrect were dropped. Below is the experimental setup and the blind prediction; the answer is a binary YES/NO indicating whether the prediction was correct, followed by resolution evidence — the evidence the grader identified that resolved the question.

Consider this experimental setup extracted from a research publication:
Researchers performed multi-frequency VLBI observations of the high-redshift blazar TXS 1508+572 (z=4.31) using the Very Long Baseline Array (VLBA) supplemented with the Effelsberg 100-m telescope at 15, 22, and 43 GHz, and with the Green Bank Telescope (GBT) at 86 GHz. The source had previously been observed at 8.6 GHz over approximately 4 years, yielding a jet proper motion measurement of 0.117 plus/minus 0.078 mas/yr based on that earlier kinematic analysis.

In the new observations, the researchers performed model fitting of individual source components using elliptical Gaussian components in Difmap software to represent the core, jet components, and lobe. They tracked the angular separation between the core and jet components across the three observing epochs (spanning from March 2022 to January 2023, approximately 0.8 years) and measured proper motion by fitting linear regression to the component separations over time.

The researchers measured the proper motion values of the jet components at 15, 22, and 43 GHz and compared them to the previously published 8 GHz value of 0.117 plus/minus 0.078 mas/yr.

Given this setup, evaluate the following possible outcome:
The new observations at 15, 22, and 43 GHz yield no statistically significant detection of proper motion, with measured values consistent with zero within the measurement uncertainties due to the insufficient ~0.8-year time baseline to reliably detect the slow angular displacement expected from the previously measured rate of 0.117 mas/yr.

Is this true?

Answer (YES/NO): NO